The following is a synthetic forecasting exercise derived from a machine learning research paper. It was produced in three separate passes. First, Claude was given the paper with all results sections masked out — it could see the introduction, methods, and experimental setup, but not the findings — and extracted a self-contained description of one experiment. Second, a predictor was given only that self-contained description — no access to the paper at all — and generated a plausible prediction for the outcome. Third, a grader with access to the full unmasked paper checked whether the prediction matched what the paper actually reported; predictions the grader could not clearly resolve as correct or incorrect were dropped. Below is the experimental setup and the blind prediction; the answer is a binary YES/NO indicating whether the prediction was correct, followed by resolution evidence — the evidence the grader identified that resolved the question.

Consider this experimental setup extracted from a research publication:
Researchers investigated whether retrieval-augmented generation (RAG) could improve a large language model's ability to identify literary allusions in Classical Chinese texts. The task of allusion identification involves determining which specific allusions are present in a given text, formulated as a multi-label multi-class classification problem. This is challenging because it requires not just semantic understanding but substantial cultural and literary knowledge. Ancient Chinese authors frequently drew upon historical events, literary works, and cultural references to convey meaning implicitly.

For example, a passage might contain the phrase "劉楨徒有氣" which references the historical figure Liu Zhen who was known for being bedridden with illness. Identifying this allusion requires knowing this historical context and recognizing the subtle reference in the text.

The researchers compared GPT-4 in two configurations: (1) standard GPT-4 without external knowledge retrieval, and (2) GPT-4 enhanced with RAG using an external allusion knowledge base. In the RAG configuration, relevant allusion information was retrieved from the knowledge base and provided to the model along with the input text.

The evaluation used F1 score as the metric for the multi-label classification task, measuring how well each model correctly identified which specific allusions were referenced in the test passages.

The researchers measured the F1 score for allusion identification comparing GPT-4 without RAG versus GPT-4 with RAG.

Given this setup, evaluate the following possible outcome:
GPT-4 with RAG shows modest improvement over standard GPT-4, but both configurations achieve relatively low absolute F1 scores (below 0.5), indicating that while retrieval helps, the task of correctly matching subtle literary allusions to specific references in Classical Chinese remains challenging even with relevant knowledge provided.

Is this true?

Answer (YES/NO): NO